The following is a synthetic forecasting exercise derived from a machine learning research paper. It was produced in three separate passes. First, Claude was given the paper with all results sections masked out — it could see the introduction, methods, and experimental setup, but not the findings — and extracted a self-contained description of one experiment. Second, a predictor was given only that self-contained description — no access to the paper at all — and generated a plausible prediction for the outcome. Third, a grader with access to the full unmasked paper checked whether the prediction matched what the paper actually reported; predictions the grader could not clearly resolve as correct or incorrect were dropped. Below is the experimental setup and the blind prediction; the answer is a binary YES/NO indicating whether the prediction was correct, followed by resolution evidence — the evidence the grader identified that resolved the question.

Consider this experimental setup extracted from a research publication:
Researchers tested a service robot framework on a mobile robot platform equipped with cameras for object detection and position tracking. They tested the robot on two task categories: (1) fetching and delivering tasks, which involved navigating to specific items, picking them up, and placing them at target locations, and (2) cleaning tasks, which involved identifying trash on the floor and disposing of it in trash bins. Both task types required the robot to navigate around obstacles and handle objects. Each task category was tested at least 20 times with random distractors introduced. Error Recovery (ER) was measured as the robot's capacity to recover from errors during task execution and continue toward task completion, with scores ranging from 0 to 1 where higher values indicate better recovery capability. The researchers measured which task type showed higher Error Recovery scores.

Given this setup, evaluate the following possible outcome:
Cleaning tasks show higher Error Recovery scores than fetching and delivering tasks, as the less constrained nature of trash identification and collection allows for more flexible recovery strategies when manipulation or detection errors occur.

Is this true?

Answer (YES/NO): NO